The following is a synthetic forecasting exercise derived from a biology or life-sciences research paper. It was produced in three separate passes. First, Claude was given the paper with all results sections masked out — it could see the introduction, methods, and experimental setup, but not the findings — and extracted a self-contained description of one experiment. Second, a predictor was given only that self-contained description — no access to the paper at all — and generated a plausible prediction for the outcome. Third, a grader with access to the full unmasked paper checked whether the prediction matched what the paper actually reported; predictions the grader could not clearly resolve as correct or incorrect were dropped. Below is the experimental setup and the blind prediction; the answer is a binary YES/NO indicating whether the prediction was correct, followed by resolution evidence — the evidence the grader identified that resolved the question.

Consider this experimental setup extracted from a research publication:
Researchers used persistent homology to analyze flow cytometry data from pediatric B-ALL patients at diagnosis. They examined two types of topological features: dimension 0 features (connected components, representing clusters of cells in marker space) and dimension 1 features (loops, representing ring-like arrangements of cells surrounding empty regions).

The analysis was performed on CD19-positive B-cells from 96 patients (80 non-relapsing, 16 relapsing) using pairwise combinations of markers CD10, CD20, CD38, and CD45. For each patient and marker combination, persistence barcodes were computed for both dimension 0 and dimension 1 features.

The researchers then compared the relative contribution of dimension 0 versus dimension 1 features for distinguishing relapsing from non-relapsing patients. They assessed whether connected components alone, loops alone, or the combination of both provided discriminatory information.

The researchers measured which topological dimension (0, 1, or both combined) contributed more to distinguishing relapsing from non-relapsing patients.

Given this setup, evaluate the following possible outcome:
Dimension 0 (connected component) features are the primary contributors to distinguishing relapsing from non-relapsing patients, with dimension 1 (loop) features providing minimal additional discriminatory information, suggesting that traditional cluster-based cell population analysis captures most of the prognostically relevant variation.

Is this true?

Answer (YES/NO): NO